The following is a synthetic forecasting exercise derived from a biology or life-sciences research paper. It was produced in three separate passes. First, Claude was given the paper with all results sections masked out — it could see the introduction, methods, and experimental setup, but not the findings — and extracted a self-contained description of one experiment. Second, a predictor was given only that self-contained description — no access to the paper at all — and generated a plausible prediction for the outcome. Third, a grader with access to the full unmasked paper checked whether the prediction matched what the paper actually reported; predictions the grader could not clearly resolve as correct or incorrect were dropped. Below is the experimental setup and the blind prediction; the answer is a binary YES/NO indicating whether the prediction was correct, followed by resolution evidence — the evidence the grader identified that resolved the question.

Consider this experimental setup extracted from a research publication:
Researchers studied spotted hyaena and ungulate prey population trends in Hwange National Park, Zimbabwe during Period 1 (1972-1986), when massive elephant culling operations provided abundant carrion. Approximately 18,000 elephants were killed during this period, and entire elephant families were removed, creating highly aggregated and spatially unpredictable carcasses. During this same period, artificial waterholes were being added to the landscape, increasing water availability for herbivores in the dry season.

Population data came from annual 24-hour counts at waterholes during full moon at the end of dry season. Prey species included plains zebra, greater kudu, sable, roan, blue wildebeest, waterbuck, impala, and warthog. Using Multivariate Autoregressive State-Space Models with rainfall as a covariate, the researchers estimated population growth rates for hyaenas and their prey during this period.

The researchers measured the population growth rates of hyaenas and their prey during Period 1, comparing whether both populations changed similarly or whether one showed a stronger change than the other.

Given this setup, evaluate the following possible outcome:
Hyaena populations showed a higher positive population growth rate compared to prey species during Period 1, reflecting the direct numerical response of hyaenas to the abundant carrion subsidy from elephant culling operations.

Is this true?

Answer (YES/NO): YES